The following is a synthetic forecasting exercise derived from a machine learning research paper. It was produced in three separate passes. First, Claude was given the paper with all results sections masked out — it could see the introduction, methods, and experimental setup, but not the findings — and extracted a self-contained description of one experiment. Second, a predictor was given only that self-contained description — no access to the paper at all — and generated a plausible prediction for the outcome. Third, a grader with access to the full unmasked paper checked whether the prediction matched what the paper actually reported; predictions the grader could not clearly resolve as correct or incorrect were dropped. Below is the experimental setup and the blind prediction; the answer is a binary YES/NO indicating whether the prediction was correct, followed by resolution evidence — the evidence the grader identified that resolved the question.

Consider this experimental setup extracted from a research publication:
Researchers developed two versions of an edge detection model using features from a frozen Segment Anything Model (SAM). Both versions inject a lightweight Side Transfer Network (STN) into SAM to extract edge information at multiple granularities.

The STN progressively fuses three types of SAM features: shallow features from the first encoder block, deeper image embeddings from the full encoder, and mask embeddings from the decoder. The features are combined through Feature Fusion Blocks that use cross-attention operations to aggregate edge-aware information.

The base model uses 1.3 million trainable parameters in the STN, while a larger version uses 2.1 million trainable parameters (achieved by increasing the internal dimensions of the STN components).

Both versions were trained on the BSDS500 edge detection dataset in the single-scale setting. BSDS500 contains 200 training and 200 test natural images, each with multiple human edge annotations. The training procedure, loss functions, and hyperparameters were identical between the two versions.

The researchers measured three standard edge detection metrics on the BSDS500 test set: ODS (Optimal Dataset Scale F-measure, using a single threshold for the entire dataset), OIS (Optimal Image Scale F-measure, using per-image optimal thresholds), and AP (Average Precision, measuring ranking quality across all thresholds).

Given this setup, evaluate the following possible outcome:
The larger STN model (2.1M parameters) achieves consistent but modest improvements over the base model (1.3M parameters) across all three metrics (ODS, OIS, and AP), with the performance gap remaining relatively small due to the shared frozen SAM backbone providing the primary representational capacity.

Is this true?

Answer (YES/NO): NO